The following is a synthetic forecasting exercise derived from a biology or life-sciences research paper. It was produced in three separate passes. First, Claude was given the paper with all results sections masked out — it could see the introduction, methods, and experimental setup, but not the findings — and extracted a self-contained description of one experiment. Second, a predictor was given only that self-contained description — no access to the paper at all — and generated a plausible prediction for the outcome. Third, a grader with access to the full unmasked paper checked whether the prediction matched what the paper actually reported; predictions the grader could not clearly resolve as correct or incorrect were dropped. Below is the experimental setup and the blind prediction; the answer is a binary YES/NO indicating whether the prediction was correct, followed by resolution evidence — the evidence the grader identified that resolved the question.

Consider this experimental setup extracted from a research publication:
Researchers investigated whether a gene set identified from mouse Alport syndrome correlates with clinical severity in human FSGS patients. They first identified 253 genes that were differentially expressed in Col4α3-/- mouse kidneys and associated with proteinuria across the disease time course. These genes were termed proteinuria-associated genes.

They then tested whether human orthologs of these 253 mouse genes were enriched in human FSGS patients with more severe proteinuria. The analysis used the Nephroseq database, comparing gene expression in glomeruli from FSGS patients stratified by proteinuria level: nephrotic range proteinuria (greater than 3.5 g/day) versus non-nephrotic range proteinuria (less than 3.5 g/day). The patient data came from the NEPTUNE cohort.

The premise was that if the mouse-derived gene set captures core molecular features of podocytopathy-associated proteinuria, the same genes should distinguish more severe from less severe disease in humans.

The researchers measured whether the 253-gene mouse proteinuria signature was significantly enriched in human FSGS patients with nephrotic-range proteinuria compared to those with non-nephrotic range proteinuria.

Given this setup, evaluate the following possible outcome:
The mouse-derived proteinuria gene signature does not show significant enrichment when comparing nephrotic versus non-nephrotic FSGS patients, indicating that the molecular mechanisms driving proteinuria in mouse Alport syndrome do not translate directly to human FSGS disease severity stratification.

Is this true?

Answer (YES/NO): NO